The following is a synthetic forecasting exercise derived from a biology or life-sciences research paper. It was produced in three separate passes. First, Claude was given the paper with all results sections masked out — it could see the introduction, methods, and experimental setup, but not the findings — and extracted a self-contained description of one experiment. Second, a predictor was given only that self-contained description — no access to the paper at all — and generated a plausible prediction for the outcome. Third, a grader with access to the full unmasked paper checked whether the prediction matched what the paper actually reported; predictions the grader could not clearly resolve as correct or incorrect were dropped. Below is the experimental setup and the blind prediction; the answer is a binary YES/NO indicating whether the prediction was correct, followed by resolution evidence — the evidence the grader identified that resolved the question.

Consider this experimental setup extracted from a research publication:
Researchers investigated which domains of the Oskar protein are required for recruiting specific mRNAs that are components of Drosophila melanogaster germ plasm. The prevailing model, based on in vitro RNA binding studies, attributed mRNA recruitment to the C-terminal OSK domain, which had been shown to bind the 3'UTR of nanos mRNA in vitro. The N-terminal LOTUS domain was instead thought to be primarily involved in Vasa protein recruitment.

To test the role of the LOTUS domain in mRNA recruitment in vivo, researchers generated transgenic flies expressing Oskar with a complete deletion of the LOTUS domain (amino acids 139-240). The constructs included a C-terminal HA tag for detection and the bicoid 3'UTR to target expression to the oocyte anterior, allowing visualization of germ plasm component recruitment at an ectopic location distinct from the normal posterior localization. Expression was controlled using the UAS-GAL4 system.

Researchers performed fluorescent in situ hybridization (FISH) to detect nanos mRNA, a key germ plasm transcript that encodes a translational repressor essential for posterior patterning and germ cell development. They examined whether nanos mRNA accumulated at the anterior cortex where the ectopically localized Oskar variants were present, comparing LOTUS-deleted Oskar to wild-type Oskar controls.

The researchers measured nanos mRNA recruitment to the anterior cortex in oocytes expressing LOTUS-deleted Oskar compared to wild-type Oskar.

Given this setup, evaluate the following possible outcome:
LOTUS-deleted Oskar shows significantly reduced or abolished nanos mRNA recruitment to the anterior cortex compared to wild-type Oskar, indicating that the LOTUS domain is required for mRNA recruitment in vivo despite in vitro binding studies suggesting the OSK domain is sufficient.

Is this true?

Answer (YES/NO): YES